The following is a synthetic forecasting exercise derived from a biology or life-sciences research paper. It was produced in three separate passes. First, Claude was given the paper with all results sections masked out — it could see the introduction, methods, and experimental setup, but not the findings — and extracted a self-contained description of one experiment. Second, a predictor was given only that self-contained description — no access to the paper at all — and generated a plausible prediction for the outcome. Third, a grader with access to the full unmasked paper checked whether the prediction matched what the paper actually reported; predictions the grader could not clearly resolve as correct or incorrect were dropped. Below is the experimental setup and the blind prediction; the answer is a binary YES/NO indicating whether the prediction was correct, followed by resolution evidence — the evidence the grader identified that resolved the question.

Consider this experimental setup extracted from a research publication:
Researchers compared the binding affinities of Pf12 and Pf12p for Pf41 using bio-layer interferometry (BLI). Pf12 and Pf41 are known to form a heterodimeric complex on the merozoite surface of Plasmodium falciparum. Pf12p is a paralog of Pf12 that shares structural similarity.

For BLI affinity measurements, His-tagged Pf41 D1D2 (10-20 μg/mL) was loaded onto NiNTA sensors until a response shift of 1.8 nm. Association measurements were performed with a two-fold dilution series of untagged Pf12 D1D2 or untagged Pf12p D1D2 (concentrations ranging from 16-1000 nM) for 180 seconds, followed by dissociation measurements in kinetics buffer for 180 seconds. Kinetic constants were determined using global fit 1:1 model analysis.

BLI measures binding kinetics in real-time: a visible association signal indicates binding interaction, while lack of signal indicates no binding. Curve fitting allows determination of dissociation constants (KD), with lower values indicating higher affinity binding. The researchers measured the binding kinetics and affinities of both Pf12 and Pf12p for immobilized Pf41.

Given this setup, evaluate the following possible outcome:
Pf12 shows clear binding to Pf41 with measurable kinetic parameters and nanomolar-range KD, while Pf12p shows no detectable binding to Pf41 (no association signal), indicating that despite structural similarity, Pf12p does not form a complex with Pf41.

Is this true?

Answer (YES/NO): YES